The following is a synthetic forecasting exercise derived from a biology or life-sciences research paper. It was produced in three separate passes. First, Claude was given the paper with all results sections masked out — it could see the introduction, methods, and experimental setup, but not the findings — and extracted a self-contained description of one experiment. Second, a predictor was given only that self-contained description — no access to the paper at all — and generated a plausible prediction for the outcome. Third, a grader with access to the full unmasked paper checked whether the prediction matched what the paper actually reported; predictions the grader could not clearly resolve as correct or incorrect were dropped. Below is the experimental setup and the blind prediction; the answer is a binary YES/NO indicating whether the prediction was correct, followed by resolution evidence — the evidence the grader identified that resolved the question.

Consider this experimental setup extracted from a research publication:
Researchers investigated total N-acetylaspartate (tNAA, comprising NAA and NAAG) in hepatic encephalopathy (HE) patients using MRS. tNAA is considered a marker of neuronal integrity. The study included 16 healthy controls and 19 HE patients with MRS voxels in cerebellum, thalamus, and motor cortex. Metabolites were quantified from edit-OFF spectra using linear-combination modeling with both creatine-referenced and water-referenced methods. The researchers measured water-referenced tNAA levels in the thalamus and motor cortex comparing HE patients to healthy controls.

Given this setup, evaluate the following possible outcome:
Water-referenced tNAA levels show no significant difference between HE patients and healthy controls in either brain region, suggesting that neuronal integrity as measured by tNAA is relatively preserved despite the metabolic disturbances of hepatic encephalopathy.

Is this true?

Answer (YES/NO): NO